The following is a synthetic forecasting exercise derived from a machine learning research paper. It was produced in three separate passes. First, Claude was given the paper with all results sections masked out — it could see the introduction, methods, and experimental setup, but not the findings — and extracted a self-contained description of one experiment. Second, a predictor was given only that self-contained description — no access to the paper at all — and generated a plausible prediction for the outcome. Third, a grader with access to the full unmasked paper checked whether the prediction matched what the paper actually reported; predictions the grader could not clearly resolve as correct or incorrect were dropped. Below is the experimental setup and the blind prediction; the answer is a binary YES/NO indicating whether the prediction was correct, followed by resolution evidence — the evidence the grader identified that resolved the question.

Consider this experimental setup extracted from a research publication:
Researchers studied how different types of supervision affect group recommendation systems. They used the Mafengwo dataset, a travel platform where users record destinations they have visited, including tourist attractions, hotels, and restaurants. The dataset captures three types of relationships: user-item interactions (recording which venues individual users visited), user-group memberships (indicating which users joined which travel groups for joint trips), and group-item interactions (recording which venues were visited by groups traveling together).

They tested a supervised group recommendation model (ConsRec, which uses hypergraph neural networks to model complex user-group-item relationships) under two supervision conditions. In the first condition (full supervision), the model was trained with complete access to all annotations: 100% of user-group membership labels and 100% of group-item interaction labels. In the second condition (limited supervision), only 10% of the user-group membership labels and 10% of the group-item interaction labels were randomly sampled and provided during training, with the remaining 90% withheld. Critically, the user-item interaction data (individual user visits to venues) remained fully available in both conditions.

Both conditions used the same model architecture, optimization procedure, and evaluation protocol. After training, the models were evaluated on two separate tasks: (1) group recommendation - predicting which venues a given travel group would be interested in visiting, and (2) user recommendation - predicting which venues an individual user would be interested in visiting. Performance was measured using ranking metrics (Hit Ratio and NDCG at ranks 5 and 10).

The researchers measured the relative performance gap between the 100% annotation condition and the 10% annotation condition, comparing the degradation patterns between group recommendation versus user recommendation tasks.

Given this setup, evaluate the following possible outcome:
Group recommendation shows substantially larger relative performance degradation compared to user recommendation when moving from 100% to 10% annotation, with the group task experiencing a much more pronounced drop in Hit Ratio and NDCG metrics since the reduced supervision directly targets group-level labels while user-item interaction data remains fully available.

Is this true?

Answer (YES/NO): YES